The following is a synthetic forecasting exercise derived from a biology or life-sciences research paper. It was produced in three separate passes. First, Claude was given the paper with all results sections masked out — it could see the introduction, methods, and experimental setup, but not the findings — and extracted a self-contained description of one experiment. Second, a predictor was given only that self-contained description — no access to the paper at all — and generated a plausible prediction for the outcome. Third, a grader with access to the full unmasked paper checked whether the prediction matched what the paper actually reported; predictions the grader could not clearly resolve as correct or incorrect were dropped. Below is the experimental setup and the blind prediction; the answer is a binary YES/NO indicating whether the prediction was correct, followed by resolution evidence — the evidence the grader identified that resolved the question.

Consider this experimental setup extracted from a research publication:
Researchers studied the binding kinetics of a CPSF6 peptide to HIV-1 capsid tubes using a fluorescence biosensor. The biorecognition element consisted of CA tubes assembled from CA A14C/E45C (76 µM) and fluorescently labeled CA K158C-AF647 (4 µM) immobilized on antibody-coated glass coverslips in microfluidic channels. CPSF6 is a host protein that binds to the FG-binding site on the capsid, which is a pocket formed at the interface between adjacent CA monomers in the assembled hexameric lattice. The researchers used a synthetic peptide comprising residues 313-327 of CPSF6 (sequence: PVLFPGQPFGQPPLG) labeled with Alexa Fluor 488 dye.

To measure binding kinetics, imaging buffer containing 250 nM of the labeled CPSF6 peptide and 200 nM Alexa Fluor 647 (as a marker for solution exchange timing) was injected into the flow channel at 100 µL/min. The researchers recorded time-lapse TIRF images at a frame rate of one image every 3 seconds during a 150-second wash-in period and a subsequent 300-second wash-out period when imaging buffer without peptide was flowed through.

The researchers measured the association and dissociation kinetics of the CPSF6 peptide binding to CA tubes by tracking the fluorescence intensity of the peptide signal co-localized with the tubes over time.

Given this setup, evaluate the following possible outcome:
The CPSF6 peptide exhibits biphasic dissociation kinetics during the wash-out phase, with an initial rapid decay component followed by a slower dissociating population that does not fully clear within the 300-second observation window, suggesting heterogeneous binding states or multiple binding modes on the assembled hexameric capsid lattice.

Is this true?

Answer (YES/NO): NO